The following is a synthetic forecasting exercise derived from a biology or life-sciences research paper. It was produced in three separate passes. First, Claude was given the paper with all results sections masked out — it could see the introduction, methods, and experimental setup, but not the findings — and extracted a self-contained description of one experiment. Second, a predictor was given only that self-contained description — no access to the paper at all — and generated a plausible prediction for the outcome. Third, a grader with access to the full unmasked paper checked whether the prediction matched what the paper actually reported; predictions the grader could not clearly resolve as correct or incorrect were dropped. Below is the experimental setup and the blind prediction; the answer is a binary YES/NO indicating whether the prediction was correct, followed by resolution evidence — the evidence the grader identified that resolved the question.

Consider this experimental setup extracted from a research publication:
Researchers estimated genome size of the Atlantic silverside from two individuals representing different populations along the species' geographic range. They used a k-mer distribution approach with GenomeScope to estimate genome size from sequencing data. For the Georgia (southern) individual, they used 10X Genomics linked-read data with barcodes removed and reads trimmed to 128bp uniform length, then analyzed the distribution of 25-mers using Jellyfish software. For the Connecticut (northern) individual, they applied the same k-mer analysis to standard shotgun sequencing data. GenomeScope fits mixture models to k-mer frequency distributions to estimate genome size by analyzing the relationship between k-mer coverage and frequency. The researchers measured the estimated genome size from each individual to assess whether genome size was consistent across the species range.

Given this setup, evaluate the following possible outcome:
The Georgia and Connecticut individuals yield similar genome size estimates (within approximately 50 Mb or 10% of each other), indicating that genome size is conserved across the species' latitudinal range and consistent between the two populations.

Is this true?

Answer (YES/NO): YES